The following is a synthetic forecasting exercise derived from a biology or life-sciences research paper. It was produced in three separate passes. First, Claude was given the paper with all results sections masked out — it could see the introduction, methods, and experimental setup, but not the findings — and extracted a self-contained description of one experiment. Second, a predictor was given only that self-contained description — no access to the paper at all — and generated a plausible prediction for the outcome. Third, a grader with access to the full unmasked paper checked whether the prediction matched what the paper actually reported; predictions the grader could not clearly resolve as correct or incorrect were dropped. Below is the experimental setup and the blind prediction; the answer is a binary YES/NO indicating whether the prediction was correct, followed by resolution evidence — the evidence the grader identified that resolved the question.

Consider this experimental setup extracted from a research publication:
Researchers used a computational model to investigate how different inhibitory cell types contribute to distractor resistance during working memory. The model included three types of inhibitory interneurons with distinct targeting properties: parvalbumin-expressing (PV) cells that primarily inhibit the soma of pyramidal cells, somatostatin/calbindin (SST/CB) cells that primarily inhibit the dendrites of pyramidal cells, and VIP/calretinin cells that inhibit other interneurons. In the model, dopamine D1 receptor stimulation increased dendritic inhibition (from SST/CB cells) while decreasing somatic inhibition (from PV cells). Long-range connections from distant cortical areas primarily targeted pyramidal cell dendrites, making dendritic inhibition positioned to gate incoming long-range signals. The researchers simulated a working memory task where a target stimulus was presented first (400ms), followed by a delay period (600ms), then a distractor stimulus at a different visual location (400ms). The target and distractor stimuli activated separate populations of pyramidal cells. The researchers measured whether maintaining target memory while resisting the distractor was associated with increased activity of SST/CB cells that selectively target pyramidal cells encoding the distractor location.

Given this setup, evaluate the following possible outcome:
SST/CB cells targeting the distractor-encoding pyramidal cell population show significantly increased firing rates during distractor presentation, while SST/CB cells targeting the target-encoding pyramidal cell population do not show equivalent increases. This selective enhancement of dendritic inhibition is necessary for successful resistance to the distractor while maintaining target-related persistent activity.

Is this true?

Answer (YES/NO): NO